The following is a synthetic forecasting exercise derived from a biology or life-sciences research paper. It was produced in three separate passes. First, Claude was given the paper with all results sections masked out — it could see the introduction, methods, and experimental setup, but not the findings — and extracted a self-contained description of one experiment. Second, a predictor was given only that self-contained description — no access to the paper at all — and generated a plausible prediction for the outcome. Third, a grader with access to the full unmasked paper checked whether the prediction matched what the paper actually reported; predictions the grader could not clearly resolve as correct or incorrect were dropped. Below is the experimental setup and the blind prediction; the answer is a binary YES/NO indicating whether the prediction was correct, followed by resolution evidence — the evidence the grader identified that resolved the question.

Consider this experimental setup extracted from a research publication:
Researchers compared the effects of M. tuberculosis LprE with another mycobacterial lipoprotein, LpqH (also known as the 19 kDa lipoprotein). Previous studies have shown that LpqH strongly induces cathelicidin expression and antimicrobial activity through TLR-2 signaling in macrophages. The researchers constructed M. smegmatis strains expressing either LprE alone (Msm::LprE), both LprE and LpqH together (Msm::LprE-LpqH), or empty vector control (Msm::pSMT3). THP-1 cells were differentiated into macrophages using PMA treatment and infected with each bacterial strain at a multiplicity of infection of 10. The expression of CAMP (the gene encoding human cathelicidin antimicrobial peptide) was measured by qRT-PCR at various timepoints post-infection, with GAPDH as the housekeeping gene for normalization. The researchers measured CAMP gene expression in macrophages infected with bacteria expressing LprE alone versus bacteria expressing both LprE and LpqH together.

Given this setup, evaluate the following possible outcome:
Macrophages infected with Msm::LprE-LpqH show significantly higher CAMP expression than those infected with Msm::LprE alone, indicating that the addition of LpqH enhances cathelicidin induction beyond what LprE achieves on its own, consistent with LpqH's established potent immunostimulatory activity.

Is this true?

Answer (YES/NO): YES